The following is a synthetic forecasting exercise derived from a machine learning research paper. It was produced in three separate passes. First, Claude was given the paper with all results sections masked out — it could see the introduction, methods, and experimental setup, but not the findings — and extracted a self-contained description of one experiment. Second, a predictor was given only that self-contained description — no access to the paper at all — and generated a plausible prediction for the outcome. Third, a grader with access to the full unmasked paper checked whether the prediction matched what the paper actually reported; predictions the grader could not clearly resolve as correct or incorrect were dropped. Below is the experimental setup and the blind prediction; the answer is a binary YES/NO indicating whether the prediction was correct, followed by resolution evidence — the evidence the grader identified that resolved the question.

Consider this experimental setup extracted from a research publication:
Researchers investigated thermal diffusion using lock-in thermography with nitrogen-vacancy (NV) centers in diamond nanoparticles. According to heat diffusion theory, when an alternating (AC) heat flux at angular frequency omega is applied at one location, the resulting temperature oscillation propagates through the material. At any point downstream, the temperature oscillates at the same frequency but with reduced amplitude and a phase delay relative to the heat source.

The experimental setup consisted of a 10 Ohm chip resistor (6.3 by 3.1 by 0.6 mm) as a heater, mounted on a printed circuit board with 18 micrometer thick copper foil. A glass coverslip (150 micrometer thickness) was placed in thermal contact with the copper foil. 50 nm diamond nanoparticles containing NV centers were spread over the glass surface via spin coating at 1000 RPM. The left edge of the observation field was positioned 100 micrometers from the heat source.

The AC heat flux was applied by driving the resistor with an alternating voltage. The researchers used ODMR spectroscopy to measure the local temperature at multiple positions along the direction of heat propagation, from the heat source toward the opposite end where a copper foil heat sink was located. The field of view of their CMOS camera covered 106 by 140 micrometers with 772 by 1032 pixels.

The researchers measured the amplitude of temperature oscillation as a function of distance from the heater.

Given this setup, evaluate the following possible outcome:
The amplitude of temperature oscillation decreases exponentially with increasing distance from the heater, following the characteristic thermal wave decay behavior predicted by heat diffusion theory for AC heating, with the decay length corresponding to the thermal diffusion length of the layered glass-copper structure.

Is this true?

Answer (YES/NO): NO